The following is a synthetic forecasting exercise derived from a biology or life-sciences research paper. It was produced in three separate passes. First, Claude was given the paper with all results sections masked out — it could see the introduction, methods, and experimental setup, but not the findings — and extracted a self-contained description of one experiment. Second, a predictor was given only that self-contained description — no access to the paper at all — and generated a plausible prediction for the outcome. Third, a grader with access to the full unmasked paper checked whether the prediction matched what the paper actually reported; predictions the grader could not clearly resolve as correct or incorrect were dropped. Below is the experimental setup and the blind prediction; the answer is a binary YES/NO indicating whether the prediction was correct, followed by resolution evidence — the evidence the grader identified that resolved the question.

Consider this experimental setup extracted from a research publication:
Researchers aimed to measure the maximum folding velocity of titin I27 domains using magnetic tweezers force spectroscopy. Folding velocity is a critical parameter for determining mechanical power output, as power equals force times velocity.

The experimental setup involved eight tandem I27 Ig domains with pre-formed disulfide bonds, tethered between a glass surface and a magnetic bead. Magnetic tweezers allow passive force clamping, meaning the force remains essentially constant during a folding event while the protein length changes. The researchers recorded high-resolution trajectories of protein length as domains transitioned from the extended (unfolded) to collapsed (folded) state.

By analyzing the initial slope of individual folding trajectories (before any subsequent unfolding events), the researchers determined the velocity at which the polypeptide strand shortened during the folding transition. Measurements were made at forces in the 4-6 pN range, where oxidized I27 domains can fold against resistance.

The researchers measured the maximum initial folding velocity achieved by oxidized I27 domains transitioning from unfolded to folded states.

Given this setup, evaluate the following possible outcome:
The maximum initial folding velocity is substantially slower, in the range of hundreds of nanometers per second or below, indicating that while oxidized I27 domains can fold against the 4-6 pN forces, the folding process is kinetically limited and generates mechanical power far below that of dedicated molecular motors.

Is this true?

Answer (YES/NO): NO